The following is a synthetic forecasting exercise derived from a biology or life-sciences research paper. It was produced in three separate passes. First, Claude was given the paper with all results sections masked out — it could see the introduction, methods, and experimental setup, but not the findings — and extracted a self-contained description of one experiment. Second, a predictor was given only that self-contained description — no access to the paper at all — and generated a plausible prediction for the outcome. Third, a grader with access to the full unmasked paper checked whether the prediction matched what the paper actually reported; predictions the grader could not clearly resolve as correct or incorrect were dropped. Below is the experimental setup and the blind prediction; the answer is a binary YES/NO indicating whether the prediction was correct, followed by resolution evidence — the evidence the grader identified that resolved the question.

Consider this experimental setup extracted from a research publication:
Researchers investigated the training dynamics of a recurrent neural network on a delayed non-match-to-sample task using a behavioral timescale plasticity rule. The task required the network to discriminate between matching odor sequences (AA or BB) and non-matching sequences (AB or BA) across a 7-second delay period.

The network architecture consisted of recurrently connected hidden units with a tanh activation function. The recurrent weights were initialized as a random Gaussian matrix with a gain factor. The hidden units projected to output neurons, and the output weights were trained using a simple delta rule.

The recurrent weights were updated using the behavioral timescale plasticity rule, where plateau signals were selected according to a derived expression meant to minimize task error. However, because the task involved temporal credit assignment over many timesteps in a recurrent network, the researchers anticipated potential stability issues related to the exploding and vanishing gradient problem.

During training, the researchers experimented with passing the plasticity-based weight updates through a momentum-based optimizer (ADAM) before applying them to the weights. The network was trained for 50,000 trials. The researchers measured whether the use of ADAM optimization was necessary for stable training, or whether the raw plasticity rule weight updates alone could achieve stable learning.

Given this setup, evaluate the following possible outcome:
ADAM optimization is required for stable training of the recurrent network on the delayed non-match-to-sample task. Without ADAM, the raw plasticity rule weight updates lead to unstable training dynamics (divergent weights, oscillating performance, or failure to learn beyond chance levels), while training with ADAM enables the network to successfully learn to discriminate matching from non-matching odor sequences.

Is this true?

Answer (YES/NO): YES